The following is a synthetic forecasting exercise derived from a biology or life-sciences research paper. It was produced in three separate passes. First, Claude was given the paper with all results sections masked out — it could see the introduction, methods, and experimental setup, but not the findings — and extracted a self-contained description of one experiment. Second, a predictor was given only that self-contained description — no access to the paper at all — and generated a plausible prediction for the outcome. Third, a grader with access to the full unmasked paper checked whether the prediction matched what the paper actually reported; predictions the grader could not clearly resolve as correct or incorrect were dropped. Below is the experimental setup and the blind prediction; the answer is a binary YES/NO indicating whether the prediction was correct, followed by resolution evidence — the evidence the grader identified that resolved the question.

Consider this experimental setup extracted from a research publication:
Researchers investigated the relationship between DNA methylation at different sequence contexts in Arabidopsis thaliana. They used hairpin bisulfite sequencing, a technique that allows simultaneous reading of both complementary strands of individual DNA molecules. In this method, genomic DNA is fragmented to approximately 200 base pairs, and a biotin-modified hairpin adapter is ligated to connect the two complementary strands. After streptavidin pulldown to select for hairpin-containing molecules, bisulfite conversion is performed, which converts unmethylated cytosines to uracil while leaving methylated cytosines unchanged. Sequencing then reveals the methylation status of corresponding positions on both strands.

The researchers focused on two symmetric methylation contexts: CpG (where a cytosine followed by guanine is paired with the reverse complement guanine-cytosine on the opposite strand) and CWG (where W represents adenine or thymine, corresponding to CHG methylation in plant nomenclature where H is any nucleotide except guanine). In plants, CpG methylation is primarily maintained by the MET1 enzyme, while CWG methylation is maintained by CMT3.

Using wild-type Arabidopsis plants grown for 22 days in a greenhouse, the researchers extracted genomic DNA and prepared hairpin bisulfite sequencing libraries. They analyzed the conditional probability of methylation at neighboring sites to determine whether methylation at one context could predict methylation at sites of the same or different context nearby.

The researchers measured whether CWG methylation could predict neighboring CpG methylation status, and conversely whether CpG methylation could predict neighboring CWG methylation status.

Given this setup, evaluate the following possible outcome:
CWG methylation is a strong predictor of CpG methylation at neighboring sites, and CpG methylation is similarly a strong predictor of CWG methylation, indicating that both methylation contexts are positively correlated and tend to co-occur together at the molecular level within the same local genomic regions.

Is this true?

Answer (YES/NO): NO